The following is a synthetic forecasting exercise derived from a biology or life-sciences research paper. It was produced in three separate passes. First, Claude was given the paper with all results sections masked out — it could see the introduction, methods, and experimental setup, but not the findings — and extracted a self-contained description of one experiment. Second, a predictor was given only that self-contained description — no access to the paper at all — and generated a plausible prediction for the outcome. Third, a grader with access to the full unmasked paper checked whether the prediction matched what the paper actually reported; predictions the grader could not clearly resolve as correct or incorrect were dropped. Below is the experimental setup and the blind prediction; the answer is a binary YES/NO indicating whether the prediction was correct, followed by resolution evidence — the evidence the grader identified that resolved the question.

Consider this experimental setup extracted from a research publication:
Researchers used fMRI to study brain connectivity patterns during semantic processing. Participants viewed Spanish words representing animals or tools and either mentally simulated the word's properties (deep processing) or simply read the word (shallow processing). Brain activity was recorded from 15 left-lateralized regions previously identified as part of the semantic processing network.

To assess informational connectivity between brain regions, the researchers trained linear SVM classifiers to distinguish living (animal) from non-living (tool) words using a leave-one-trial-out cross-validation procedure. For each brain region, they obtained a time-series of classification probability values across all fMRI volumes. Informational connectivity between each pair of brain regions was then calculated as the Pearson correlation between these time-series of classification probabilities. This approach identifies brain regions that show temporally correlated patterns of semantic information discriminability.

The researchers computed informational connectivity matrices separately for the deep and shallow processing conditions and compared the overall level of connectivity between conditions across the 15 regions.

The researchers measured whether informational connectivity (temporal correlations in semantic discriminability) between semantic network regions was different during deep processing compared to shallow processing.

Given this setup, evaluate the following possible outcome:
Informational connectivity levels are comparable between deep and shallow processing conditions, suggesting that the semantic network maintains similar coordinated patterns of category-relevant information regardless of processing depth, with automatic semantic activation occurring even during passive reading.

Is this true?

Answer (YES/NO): NO